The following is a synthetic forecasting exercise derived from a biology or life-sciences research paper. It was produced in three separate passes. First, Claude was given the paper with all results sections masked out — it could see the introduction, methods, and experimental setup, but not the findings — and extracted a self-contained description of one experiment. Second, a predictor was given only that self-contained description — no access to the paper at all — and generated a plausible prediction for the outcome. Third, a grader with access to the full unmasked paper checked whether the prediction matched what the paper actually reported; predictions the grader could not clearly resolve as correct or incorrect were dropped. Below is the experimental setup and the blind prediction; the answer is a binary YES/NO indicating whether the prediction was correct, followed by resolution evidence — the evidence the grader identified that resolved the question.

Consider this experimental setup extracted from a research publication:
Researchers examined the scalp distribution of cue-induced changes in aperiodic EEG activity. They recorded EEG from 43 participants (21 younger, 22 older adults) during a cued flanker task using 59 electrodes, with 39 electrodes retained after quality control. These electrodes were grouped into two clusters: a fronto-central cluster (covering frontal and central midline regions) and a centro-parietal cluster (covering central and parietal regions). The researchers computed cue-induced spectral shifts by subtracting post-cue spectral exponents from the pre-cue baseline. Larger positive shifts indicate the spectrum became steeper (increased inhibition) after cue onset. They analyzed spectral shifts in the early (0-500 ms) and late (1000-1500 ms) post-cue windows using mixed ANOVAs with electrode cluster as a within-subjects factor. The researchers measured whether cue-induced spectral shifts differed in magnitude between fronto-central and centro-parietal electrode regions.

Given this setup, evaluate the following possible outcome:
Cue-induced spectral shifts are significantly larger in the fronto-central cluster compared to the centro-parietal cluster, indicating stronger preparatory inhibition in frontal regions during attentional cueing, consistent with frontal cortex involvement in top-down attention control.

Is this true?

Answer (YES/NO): NO